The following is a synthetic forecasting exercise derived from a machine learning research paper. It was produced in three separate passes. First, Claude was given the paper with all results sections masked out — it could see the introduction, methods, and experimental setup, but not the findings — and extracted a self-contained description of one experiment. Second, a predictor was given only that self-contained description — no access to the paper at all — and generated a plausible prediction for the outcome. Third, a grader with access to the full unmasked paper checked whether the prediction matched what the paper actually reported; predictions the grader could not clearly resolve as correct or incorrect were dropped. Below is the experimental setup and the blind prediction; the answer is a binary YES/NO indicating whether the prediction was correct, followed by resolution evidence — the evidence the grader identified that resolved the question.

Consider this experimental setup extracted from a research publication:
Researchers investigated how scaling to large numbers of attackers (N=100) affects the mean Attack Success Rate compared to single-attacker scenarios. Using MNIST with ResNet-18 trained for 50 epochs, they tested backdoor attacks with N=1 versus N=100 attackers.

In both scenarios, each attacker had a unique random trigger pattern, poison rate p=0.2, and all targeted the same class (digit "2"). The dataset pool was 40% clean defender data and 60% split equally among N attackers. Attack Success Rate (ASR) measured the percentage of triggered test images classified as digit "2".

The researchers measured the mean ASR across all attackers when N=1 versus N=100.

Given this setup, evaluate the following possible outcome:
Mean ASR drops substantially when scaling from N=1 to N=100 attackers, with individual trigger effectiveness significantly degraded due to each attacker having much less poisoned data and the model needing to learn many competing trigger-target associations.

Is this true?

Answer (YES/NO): YES